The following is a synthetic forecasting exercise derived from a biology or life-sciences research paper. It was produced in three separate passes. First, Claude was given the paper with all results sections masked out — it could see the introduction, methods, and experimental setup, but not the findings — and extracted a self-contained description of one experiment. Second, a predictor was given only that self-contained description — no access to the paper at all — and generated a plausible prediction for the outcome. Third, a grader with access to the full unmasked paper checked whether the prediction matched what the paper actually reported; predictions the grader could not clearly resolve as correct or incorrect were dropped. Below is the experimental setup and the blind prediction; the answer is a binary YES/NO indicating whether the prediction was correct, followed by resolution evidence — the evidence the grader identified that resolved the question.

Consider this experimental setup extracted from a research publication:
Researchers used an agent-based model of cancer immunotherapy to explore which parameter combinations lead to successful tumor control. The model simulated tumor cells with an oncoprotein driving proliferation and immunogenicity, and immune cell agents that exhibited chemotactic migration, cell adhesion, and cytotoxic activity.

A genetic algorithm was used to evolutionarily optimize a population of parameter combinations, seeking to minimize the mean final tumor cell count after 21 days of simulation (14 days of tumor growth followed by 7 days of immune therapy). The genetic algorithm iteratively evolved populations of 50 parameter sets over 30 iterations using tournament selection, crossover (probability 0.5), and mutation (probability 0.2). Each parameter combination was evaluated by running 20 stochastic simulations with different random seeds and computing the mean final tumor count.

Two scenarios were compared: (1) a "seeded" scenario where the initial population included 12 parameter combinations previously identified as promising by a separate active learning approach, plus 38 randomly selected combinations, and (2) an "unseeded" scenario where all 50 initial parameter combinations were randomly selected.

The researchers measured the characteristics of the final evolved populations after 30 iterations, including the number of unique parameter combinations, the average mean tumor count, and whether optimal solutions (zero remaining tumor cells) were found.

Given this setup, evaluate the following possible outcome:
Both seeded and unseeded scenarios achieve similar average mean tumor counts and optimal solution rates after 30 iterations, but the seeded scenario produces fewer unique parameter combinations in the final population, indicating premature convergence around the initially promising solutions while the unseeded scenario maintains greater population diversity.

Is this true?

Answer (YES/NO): NO